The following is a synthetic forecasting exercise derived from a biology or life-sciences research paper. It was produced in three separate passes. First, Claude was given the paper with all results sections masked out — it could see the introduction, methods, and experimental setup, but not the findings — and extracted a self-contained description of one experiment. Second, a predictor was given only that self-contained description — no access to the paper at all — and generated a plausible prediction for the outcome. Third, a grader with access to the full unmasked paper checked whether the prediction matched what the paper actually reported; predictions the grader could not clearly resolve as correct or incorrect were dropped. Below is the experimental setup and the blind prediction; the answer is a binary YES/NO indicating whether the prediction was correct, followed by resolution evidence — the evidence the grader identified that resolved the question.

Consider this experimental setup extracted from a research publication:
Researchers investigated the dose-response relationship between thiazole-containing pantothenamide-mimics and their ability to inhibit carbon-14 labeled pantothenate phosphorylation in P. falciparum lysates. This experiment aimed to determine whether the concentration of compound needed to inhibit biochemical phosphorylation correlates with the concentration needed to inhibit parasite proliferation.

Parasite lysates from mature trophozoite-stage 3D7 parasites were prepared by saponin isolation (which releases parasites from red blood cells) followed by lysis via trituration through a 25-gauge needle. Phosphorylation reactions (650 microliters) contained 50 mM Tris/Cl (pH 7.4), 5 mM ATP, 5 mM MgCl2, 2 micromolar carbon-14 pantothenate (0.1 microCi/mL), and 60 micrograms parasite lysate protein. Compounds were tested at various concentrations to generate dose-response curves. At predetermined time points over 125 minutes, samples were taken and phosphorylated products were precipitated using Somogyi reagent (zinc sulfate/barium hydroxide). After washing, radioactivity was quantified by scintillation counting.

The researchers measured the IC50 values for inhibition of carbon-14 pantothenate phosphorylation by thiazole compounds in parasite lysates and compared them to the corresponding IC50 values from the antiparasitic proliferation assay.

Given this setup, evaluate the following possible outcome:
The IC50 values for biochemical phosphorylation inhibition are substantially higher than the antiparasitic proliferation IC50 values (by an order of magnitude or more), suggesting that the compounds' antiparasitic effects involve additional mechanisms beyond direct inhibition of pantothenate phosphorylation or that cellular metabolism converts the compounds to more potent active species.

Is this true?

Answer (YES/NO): NO